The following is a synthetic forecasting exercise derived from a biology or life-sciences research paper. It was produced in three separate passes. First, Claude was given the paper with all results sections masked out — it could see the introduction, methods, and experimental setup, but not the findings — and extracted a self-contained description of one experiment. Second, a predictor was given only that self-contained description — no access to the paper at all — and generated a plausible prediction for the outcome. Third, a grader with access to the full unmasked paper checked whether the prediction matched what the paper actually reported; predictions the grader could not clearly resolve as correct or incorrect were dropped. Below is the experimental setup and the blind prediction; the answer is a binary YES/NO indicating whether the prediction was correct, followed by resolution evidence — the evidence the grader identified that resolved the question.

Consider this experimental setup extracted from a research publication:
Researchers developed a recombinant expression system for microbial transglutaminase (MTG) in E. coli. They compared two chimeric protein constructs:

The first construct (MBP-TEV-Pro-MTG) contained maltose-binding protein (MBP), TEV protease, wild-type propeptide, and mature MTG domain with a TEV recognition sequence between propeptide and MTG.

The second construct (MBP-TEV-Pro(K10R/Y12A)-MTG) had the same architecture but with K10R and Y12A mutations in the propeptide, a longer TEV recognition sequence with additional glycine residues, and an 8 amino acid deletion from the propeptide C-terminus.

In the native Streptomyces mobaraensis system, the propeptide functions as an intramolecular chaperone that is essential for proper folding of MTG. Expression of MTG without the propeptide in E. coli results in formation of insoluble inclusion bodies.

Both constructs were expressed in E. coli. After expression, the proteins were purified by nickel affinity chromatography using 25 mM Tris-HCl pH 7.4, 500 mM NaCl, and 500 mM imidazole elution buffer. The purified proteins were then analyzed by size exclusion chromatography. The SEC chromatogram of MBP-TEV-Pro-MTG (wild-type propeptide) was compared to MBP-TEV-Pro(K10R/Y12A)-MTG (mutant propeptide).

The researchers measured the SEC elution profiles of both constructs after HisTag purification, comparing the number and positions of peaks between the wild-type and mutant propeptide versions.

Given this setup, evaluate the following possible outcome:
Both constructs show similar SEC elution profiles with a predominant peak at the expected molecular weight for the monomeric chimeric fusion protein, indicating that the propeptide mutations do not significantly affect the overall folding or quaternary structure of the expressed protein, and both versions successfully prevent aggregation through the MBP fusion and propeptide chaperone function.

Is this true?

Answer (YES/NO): NO